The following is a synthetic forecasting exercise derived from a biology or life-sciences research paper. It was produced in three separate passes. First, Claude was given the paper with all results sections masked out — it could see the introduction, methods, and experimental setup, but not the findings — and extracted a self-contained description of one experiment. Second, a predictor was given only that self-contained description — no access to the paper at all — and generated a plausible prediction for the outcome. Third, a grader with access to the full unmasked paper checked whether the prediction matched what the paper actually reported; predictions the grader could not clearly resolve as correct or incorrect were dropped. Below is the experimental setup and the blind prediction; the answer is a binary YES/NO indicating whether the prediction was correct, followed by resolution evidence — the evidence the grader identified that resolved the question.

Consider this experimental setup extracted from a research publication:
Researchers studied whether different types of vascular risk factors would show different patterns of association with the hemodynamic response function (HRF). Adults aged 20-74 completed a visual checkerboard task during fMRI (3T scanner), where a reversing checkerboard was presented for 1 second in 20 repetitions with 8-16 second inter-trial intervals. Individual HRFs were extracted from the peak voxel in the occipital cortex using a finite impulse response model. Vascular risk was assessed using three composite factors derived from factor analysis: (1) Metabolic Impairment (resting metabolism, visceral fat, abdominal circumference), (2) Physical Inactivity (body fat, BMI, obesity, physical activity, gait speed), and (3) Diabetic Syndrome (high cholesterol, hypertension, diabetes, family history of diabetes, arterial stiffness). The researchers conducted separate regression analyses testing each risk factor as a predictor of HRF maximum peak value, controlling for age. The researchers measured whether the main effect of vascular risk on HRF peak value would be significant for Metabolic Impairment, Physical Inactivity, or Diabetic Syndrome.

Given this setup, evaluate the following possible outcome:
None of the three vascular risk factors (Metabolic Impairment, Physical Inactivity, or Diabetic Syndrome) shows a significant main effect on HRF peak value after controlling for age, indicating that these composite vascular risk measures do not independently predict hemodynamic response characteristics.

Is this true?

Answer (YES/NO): NO